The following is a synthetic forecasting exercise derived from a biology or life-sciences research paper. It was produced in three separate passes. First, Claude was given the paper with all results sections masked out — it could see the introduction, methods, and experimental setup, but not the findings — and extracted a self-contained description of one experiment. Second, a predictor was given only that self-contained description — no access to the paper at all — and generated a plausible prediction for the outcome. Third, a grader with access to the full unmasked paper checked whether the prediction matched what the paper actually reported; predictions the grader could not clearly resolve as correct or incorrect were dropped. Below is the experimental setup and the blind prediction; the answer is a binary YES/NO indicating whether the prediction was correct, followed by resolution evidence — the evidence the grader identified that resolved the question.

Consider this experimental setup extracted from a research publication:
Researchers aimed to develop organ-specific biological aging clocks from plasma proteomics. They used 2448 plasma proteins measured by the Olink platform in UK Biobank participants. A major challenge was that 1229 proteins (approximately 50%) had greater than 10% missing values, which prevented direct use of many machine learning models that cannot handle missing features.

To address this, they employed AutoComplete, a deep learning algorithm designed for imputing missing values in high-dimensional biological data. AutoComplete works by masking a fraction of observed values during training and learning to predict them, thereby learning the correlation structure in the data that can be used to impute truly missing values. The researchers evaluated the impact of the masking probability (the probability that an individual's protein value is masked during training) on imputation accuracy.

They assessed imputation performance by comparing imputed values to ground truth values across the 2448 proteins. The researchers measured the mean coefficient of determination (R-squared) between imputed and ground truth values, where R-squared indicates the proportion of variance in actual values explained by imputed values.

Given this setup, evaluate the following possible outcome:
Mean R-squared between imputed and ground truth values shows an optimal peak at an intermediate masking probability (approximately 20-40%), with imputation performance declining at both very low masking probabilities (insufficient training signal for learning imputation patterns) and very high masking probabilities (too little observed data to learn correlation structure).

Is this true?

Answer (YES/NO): NO